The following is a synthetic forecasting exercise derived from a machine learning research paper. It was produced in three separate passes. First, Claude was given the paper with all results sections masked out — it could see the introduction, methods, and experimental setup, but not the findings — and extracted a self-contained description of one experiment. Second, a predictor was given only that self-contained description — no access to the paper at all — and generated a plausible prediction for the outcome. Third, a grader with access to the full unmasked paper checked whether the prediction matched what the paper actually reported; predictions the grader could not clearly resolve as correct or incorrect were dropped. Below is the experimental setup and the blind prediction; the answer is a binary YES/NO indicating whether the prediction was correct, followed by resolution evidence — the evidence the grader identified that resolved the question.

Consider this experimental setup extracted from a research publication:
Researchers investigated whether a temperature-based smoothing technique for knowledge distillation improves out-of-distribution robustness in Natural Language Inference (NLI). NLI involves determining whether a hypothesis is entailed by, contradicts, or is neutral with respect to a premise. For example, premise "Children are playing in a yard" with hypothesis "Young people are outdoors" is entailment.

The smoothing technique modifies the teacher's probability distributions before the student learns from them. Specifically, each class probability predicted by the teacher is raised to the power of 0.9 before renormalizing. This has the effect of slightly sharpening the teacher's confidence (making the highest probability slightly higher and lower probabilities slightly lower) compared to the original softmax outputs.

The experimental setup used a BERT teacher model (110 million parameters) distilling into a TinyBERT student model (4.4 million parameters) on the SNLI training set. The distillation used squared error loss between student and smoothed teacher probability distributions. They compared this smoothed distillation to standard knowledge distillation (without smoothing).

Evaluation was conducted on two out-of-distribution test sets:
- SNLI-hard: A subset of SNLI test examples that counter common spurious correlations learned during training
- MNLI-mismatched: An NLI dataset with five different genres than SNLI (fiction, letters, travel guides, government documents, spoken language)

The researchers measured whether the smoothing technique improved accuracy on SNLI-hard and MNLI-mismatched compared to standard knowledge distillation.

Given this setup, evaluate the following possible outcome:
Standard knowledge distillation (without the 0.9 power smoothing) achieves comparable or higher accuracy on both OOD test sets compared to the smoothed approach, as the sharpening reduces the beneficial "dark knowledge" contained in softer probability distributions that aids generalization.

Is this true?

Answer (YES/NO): YES